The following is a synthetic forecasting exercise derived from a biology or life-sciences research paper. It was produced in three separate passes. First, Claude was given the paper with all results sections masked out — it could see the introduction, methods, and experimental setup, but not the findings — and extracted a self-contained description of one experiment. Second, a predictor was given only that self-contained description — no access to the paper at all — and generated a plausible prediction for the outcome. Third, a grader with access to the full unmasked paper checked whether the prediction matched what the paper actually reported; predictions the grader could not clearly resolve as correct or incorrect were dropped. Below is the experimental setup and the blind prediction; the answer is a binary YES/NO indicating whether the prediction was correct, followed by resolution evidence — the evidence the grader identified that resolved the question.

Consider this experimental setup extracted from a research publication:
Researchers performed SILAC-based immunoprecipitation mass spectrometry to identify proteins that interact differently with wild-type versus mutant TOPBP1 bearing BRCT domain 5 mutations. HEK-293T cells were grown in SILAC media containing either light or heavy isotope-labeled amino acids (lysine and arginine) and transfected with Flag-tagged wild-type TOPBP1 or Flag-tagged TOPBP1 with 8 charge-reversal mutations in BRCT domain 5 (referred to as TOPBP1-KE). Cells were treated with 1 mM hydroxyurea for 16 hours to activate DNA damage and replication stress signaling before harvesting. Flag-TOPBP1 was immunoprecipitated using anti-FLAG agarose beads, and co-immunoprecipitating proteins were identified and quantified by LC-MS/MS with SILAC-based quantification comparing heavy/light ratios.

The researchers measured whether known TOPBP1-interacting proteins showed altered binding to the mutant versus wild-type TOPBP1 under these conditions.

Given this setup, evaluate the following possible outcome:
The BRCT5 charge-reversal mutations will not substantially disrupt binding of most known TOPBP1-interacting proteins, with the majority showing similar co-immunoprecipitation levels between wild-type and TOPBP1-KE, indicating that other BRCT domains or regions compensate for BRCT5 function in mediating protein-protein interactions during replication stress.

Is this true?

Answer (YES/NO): NO